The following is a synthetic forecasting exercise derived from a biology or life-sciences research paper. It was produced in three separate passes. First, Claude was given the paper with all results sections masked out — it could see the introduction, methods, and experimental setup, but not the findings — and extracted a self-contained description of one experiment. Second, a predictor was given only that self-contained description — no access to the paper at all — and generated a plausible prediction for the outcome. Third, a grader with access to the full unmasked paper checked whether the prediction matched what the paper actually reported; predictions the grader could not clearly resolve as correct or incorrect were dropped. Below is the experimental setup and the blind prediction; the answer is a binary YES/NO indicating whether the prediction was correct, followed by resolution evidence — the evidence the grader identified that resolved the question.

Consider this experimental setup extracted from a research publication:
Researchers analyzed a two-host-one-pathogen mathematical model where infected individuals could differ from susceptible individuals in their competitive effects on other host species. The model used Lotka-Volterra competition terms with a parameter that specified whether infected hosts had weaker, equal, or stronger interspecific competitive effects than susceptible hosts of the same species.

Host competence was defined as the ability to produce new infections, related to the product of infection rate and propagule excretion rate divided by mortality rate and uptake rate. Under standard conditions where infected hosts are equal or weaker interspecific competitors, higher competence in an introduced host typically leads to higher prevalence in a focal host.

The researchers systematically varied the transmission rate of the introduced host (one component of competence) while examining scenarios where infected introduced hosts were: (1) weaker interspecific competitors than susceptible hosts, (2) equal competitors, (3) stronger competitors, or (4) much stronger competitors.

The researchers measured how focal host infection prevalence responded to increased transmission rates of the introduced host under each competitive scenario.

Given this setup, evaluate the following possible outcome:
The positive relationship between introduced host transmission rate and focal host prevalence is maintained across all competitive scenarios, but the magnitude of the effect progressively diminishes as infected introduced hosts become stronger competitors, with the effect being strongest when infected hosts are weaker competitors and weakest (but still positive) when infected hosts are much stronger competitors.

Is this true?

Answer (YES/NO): NO